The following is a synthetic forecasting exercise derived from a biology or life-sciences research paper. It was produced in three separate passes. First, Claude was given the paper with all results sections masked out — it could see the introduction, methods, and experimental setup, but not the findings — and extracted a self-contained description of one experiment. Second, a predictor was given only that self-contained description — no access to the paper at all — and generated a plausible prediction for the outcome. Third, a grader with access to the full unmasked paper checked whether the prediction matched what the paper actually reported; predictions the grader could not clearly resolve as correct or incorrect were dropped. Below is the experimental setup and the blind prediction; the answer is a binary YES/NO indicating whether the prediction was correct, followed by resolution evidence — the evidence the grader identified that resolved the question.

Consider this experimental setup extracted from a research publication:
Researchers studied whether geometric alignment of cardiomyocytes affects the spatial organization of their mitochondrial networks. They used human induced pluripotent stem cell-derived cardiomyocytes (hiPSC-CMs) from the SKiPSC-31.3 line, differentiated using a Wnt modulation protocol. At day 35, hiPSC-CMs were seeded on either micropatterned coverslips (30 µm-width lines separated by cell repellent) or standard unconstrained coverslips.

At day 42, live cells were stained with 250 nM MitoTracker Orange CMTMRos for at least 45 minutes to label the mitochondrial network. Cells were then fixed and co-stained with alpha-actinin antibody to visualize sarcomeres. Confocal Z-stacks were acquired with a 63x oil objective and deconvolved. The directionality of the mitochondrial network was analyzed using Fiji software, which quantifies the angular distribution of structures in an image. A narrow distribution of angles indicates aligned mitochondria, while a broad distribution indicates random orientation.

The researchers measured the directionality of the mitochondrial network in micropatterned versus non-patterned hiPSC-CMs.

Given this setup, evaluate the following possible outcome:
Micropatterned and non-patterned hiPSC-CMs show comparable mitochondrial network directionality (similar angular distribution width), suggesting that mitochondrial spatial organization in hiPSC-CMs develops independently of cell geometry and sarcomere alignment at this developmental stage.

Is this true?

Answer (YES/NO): NO